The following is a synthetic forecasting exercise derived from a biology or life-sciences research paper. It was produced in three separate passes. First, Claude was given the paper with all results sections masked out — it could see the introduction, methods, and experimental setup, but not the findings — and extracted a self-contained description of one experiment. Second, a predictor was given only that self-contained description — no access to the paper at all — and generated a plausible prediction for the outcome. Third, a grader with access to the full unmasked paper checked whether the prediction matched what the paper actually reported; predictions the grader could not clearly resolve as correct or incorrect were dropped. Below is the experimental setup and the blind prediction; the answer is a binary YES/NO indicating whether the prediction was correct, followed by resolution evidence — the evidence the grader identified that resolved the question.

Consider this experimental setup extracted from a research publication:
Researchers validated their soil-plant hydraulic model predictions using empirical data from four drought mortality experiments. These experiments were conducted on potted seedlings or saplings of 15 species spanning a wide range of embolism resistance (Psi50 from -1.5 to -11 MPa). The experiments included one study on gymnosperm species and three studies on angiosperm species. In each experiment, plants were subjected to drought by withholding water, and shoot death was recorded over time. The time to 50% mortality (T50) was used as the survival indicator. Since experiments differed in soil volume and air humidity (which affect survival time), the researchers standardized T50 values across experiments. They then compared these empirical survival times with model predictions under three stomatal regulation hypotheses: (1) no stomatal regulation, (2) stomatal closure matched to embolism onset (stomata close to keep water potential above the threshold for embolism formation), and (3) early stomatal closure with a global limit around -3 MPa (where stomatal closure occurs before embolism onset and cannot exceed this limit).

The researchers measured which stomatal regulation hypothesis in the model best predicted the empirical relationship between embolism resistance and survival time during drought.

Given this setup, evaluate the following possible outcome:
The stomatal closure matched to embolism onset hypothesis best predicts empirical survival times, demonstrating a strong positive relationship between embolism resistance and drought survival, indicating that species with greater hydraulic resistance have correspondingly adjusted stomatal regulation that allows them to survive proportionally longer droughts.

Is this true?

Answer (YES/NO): NO